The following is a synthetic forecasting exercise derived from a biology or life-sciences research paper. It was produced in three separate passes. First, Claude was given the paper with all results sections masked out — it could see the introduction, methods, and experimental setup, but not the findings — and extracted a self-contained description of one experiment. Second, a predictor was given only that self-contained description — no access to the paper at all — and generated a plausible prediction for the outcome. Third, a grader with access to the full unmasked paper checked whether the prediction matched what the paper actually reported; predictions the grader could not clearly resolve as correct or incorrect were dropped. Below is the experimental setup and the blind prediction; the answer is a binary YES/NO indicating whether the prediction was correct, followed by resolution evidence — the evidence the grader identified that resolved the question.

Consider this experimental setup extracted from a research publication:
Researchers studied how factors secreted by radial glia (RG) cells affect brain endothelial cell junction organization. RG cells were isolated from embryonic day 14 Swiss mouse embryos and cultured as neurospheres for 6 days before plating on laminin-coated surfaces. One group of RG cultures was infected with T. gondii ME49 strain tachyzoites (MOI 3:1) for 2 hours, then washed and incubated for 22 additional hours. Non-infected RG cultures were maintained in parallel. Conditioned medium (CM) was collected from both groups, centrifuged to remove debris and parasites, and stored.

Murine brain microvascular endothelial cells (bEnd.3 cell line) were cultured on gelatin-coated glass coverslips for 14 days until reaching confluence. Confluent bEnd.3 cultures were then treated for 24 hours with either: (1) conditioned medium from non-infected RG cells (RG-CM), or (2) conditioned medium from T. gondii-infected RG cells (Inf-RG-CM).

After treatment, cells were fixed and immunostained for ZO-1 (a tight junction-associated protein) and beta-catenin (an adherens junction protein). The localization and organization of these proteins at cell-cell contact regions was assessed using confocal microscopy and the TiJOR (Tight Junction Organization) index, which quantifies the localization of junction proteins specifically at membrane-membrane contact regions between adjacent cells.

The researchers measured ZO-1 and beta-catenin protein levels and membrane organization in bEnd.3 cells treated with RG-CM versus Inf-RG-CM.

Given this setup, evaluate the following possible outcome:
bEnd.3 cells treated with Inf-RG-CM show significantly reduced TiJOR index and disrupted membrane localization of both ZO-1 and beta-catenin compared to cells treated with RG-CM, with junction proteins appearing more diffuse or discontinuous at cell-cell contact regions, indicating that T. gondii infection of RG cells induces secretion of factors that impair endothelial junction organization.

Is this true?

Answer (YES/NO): YES